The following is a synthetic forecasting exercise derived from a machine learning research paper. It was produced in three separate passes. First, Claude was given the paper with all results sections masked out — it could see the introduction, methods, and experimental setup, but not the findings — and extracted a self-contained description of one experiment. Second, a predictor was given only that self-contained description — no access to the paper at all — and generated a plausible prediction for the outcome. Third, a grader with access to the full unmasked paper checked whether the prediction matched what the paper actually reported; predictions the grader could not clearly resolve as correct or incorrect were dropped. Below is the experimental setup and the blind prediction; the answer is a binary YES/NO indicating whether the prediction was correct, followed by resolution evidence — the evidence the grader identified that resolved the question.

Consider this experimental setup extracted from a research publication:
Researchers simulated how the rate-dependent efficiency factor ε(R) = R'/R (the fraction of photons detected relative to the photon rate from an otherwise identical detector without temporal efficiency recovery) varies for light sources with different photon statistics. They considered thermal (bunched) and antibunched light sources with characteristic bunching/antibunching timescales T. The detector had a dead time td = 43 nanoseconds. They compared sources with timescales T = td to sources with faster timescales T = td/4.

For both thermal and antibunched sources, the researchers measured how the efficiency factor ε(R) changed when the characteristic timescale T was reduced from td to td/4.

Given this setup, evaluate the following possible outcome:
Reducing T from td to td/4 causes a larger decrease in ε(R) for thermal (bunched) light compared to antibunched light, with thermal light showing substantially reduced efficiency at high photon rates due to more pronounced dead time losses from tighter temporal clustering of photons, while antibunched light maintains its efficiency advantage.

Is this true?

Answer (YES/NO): NO